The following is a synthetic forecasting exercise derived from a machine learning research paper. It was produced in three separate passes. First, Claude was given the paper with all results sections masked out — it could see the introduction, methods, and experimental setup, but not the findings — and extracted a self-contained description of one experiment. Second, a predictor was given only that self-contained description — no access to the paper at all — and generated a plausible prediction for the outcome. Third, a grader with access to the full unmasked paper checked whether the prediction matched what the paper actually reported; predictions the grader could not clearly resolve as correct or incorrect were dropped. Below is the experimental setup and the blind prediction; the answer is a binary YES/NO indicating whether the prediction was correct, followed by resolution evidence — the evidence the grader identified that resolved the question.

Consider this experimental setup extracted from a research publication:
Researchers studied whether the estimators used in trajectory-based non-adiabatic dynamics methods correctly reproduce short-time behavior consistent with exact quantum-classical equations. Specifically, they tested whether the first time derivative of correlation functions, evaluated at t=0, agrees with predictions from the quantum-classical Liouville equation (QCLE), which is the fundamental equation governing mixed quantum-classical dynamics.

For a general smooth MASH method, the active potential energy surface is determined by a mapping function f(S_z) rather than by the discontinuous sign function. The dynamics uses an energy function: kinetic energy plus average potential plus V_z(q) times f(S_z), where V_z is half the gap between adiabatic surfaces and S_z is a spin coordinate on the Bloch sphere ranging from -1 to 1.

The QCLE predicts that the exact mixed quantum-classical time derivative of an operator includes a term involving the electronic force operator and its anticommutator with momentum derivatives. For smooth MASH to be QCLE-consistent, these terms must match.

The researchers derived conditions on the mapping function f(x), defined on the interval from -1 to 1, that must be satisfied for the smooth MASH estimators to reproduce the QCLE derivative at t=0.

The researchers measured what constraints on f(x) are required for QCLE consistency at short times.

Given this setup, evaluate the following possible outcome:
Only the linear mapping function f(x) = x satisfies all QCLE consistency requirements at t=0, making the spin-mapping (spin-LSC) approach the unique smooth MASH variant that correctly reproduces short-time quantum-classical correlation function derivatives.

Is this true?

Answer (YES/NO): NO